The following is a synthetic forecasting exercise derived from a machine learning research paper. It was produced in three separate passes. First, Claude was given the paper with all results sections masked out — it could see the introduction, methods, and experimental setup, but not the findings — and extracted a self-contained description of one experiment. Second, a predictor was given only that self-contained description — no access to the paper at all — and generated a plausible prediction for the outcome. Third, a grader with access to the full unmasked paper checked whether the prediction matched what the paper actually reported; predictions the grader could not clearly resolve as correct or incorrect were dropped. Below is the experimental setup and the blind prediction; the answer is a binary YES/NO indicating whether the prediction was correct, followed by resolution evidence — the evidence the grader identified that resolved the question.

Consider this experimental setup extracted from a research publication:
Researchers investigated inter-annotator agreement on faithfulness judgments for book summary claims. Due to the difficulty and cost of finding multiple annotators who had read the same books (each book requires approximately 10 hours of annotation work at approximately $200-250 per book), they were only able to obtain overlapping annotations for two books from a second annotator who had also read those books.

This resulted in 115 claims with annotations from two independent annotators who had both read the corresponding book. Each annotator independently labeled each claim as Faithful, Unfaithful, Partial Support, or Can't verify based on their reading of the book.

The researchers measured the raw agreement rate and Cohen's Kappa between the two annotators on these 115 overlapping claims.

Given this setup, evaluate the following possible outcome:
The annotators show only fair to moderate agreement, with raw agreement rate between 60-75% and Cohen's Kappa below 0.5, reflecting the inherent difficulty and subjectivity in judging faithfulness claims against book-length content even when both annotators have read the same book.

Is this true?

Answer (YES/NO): NO